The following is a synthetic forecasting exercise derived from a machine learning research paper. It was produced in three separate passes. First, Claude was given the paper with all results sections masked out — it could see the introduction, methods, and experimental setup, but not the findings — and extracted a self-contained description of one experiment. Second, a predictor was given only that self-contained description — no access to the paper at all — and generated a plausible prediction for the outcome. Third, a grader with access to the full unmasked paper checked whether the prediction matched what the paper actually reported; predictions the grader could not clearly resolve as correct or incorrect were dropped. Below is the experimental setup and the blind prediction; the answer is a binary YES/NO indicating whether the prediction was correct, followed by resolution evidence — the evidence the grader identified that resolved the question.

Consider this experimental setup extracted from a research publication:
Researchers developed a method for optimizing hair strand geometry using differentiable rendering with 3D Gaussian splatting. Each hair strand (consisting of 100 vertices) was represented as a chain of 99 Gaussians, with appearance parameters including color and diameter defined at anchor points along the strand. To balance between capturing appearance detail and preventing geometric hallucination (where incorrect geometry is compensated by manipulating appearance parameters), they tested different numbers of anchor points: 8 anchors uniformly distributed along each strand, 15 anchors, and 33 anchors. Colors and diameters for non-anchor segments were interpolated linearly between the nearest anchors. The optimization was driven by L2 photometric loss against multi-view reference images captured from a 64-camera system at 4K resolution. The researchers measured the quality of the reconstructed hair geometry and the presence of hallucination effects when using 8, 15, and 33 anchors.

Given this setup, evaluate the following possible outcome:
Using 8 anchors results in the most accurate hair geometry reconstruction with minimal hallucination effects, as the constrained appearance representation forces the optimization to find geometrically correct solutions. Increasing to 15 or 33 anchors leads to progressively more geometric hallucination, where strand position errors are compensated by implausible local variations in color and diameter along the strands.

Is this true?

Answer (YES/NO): NO